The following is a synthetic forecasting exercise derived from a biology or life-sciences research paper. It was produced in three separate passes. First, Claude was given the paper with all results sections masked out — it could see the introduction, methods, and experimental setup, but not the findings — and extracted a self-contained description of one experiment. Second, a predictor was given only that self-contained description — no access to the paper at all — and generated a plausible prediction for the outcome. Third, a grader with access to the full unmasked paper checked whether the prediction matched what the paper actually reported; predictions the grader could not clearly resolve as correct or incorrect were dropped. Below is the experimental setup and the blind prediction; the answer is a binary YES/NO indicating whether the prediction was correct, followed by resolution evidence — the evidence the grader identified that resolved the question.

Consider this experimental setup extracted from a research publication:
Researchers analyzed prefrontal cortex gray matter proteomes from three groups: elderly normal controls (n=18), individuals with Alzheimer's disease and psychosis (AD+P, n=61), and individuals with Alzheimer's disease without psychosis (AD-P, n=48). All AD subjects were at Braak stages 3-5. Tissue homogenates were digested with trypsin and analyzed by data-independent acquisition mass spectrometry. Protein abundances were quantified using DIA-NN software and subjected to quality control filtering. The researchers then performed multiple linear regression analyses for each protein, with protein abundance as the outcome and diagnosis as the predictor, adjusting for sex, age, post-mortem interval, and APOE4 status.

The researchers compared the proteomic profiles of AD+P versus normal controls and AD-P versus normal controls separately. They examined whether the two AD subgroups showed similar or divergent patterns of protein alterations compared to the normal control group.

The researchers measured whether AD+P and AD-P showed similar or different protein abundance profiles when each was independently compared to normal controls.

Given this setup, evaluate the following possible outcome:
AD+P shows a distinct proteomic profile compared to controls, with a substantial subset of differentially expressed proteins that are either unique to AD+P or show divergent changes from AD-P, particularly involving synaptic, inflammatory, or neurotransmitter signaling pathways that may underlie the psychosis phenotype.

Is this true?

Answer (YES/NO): NO